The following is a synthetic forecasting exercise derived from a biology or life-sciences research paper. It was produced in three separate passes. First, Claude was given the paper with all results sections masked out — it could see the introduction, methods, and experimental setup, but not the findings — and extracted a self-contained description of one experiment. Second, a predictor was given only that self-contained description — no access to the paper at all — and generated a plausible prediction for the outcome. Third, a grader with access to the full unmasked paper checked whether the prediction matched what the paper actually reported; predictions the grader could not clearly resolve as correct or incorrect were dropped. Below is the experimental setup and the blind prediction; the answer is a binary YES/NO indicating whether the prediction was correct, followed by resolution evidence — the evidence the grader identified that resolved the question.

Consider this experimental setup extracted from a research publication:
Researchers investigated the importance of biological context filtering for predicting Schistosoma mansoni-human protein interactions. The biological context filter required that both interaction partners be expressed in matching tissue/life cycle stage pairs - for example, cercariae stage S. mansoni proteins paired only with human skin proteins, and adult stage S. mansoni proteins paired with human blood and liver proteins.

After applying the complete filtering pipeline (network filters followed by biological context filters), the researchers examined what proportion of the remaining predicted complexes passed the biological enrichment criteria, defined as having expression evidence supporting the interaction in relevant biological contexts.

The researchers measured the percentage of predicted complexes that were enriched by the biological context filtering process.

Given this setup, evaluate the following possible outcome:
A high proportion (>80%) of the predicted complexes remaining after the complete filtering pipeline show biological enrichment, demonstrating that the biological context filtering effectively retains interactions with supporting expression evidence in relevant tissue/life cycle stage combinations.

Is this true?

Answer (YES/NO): YES